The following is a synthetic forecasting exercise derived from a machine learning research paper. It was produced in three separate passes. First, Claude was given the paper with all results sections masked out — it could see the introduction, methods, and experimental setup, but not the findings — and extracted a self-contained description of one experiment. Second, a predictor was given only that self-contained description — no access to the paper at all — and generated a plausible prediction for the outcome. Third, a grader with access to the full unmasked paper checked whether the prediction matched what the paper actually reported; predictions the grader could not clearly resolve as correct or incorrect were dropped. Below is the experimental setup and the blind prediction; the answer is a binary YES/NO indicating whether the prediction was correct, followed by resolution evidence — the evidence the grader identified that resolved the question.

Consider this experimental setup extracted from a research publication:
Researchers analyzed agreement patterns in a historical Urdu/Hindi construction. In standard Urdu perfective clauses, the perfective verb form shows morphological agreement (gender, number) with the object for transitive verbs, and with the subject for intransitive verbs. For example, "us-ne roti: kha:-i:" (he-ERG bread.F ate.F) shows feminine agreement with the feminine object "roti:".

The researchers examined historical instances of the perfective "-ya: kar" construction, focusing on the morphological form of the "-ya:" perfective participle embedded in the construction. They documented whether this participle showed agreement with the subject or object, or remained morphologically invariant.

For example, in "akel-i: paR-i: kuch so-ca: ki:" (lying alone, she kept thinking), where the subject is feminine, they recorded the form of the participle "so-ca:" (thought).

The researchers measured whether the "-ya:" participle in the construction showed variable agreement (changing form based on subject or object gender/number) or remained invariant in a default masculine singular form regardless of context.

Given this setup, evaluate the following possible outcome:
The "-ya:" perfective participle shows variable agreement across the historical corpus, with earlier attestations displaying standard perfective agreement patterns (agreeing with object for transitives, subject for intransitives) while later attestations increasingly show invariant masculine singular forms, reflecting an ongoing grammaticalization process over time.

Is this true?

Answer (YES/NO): NO